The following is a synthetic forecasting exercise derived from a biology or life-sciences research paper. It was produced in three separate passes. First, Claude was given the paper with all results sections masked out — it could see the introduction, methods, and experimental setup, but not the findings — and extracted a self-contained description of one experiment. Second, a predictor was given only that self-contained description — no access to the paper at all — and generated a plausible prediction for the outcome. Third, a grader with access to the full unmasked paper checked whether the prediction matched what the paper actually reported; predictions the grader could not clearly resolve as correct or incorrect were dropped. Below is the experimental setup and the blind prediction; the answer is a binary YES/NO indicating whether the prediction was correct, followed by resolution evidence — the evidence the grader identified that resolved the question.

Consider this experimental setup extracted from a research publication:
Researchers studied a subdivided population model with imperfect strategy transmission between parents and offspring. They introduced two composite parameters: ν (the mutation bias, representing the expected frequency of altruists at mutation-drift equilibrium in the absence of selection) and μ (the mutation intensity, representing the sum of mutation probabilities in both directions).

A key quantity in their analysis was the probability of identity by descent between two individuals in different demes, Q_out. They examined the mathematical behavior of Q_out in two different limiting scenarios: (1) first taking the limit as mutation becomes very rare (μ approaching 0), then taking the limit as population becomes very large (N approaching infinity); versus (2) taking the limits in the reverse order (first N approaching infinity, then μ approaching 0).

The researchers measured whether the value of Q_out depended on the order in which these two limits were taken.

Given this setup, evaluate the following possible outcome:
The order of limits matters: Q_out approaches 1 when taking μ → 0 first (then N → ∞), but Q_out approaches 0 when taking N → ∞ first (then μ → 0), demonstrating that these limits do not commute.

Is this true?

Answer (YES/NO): NO